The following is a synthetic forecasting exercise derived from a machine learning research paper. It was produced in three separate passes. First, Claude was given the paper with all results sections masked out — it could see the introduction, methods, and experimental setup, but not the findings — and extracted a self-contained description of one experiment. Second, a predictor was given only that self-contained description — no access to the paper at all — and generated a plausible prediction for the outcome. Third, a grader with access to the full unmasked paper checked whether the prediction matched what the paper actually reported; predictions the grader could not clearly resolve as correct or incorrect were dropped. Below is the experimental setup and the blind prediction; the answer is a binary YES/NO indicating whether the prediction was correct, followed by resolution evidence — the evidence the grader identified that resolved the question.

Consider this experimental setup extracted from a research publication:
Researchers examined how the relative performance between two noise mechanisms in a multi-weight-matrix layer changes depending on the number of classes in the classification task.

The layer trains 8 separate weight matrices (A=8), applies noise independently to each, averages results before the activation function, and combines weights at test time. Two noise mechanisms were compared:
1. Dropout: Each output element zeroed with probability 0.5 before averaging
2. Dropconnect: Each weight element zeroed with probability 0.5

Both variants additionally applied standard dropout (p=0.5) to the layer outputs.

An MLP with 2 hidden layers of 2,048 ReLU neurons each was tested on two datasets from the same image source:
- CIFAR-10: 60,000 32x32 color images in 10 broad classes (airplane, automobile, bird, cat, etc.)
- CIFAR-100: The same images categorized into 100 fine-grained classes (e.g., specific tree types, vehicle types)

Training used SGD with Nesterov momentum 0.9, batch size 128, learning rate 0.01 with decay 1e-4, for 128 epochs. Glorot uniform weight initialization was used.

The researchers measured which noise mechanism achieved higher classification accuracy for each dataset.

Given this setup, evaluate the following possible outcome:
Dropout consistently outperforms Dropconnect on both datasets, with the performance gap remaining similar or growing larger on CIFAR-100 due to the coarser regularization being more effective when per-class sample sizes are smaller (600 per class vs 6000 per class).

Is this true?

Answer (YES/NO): NO